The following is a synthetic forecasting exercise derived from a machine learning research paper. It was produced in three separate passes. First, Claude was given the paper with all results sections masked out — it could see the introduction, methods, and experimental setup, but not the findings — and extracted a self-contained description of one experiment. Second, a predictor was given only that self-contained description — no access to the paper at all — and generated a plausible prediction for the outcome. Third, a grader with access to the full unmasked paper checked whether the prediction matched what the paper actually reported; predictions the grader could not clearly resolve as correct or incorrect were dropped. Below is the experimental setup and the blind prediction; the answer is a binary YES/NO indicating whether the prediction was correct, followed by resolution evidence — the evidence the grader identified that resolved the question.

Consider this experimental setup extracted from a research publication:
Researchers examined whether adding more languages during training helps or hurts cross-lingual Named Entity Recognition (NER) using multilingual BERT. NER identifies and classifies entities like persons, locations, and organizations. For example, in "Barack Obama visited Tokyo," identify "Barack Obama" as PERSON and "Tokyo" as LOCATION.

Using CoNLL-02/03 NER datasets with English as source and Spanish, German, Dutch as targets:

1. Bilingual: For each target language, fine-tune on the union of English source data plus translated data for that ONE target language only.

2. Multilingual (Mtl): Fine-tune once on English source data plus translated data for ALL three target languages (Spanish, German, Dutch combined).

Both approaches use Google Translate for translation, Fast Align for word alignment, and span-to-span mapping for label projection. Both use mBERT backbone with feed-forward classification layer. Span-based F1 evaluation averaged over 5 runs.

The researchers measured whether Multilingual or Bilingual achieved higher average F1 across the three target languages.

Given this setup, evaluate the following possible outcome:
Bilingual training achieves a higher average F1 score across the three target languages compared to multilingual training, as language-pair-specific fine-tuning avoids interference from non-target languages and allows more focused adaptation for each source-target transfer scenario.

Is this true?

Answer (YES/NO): NO